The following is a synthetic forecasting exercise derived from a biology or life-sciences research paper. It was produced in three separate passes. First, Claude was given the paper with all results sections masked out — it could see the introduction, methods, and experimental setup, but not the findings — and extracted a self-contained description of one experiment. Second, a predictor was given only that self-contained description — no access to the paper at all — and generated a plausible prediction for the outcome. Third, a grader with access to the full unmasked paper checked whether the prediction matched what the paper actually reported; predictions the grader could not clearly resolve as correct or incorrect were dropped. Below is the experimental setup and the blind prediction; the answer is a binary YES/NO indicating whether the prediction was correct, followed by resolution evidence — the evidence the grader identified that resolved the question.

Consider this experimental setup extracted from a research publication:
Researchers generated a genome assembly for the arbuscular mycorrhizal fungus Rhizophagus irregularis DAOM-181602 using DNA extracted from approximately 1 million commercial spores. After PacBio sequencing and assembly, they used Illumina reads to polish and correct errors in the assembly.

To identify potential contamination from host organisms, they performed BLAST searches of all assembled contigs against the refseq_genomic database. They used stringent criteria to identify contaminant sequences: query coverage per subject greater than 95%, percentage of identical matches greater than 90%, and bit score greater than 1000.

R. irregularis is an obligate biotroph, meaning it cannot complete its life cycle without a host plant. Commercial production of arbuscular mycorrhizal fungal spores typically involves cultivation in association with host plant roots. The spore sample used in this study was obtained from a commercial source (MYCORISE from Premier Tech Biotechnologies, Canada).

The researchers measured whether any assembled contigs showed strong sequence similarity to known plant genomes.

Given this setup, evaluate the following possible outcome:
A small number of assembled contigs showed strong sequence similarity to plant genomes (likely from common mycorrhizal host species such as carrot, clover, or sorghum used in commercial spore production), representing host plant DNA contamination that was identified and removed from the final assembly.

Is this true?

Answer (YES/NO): YES